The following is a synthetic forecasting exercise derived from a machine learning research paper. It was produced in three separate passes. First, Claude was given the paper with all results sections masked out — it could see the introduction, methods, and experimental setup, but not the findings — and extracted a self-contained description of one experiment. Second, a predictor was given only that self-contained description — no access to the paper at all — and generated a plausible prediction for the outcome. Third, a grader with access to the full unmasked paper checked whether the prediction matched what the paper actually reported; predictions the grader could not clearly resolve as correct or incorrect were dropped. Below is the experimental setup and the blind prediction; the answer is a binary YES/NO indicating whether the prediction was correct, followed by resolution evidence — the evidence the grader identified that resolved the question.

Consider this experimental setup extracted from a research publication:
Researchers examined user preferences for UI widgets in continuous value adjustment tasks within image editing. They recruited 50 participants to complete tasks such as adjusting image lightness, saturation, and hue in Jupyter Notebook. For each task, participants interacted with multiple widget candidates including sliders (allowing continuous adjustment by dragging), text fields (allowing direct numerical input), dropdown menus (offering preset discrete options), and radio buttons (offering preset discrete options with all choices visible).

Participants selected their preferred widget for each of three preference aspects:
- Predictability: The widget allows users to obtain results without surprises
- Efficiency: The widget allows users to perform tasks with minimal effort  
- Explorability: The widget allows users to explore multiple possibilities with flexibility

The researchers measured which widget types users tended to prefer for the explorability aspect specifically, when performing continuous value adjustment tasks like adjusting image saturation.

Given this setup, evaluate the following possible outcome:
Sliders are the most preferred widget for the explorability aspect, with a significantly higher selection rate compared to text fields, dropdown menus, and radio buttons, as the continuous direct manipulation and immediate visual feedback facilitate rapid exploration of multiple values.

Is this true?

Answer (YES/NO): YES